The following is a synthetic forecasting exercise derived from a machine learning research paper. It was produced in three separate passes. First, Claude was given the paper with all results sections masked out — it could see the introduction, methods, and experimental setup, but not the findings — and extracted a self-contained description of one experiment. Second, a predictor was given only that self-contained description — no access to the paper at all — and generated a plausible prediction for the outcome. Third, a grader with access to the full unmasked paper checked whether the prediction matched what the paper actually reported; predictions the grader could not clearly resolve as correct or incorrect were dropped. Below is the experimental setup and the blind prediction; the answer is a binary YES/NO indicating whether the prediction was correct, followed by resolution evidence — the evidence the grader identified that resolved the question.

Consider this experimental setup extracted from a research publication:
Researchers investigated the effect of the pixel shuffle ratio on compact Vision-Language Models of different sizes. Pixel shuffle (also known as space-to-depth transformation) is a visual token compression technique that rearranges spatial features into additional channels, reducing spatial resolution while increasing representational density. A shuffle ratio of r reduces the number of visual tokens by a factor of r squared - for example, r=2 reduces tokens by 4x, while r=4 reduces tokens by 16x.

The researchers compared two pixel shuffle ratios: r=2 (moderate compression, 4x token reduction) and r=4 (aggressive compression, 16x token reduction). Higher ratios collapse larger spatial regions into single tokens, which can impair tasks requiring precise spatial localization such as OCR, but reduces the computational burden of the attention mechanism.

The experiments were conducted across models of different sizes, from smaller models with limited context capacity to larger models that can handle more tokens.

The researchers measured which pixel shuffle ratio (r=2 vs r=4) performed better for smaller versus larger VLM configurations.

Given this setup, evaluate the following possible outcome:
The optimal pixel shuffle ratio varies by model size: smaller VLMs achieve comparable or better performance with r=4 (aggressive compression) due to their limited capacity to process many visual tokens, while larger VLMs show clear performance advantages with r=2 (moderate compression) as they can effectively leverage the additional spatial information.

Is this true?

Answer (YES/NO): YES